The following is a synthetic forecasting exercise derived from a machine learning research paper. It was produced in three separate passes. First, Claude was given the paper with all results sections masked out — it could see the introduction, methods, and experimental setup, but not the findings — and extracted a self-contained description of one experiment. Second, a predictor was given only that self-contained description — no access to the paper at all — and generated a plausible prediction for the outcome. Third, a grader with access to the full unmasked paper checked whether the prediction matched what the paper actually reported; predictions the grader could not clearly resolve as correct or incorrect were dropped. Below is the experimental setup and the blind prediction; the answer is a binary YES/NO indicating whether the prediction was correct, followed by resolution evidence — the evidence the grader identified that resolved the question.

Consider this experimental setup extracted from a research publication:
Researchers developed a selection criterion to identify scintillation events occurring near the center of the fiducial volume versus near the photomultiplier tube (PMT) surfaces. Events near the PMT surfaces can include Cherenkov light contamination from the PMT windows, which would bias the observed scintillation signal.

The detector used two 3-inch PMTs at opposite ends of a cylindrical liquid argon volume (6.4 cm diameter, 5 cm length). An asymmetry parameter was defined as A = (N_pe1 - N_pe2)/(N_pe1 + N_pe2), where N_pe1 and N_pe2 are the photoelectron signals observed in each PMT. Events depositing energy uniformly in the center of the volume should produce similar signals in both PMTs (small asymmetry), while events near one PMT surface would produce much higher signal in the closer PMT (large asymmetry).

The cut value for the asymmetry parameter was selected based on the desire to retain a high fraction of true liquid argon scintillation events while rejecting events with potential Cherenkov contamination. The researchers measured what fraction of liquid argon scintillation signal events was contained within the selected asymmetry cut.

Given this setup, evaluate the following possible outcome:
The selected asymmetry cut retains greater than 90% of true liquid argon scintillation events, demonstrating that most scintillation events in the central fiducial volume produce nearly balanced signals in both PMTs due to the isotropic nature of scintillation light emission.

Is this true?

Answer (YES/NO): YES